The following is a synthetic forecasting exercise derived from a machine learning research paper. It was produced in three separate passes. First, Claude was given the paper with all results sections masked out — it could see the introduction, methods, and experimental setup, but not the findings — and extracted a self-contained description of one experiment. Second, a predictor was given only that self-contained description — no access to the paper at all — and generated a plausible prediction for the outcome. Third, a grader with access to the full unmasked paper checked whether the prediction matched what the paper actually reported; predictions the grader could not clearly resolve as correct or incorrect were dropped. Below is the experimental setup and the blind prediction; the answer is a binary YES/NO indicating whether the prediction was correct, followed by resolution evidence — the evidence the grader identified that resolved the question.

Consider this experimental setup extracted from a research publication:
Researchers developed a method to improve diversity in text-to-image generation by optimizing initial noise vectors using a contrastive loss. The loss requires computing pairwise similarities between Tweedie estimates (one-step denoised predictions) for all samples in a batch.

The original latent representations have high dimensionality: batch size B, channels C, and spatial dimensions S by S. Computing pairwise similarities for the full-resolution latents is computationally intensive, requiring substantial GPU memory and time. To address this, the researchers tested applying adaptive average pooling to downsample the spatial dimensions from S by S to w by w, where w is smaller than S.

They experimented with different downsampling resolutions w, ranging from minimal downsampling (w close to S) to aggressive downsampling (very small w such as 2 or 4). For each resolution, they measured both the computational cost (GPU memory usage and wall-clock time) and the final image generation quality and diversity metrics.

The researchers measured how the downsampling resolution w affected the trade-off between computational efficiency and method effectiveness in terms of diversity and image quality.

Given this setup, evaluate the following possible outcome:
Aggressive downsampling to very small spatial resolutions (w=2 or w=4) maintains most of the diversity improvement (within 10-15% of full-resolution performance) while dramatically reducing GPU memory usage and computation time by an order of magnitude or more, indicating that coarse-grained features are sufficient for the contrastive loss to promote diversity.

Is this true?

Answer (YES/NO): NO